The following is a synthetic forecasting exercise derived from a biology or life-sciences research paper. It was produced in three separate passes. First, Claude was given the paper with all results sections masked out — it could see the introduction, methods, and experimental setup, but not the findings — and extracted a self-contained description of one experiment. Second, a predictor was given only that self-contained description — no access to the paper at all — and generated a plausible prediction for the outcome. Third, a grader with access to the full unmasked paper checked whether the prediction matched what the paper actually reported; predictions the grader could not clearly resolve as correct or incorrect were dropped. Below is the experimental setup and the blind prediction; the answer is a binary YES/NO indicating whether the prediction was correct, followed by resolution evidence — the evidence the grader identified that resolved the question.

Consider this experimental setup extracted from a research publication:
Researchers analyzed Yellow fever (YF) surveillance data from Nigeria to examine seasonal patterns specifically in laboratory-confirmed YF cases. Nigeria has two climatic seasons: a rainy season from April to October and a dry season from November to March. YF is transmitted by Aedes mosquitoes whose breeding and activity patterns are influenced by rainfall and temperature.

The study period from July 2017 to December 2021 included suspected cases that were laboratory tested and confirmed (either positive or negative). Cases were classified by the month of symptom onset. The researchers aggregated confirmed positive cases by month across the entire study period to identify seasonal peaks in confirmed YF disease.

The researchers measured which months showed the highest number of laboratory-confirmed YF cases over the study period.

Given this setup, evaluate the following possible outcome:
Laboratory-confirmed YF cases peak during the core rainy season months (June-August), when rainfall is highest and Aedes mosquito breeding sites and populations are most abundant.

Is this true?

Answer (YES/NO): NO